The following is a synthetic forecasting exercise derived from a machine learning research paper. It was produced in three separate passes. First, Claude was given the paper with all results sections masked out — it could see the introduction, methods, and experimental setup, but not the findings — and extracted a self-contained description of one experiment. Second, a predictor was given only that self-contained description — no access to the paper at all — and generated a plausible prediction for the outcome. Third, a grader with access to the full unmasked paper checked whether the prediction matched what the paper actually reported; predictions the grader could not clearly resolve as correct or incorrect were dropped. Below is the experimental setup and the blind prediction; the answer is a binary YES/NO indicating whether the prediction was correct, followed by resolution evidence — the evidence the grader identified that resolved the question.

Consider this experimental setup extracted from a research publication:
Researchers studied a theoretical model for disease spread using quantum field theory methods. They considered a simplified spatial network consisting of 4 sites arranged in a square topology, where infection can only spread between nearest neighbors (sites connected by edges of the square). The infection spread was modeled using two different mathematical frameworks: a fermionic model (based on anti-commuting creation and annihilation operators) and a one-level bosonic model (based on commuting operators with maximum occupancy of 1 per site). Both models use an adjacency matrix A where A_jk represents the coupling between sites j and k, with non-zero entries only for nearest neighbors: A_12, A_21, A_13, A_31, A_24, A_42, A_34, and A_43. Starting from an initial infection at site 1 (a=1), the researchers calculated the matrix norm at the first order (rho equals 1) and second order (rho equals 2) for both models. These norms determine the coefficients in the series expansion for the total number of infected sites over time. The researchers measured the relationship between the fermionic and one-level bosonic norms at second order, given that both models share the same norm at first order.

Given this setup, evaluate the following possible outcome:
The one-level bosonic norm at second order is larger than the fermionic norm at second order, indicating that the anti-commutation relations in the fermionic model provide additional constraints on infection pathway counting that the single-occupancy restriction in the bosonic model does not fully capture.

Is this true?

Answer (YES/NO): YES